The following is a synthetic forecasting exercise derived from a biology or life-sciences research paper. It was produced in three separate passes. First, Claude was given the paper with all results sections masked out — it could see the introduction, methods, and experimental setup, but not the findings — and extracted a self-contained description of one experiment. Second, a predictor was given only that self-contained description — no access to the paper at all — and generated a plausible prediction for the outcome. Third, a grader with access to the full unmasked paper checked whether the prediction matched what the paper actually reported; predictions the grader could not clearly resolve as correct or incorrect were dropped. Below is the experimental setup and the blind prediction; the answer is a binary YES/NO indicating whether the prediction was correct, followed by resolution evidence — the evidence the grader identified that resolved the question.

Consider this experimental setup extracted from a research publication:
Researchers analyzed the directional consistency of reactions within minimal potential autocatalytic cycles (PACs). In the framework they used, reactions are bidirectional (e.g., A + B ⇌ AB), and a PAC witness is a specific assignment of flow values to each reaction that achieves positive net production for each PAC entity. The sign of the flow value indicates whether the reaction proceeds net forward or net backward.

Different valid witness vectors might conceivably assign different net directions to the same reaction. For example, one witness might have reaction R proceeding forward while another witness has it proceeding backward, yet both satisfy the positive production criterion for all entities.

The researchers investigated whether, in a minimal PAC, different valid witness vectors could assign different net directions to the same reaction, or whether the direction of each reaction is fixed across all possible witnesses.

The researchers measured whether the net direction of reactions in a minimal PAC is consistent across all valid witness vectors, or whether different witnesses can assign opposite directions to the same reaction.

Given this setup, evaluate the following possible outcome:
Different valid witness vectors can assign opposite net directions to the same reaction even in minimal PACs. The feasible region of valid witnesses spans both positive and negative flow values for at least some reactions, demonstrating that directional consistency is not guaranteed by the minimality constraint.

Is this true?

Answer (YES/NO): NO